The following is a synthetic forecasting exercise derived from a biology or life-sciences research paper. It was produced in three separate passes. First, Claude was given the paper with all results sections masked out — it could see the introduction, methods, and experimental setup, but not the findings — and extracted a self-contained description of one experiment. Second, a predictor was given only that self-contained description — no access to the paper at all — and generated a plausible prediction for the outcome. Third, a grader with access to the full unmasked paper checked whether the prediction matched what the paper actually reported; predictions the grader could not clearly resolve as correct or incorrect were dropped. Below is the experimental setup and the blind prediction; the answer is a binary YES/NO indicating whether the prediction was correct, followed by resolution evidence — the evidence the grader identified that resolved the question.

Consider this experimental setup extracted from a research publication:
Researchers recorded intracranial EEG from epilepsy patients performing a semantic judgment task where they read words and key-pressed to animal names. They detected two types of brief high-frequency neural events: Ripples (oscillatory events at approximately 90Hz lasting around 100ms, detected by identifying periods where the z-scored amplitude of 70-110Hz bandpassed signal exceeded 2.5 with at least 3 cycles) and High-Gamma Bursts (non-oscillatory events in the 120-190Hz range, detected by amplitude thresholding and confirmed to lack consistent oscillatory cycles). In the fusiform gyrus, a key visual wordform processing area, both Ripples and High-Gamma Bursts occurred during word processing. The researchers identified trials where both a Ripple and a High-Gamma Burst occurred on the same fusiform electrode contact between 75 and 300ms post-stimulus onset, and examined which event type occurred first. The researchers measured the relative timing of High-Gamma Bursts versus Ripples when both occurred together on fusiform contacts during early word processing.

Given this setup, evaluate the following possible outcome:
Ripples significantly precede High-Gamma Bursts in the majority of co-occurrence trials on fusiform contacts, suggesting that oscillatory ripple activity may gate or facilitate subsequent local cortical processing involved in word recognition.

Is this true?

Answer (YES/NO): NO